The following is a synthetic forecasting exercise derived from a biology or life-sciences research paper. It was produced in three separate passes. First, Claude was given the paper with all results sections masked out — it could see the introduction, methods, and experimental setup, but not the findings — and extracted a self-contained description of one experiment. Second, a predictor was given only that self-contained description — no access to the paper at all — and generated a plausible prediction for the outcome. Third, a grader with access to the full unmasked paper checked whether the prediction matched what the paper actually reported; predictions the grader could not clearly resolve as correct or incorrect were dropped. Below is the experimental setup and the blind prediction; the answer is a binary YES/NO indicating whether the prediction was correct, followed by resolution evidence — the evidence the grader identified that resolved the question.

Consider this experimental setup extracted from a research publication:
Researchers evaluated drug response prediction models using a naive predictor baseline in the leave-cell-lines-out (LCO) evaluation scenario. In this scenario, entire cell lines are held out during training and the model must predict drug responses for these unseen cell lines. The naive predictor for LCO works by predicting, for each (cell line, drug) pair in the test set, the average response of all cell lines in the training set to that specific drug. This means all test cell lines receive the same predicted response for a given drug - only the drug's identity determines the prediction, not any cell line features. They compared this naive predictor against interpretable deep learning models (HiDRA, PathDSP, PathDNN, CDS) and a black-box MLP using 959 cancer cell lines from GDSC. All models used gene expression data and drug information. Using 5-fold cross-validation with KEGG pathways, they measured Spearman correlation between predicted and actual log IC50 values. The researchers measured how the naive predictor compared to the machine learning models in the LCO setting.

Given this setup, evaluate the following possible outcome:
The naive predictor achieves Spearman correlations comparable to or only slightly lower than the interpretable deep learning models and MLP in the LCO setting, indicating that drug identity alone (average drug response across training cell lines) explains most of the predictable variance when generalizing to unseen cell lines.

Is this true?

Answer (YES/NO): YES